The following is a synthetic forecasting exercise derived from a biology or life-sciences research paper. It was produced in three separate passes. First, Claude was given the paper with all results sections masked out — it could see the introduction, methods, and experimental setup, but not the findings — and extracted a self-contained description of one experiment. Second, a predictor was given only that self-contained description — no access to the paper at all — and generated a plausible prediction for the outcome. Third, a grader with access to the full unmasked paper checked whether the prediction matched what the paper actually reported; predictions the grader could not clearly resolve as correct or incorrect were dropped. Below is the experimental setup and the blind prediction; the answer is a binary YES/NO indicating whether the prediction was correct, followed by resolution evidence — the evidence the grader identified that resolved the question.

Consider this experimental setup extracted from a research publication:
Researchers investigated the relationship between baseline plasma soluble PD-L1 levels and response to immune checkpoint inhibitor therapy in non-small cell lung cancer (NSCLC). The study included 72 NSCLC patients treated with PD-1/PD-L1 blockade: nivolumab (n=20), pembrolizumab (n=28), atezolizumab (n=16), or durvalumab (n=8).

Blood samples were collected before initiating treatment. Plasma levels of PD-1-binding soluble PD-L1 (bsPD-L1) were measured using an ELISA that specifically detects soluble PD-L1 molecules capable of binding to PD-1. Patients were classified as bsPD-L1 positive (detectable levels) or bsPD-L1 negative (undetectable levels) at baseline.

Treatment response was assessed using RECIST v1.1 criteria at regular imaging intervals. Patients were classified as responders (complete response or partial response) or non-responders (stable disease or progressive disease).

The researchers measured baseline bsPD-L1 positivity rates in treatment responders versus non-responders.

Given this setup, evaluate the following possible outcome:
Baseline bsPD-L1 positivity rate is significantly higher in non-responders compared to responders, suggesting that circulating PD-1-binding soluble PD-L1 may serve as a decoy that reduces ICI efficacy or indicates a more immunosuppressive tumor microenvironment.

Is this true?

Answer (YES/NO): NO